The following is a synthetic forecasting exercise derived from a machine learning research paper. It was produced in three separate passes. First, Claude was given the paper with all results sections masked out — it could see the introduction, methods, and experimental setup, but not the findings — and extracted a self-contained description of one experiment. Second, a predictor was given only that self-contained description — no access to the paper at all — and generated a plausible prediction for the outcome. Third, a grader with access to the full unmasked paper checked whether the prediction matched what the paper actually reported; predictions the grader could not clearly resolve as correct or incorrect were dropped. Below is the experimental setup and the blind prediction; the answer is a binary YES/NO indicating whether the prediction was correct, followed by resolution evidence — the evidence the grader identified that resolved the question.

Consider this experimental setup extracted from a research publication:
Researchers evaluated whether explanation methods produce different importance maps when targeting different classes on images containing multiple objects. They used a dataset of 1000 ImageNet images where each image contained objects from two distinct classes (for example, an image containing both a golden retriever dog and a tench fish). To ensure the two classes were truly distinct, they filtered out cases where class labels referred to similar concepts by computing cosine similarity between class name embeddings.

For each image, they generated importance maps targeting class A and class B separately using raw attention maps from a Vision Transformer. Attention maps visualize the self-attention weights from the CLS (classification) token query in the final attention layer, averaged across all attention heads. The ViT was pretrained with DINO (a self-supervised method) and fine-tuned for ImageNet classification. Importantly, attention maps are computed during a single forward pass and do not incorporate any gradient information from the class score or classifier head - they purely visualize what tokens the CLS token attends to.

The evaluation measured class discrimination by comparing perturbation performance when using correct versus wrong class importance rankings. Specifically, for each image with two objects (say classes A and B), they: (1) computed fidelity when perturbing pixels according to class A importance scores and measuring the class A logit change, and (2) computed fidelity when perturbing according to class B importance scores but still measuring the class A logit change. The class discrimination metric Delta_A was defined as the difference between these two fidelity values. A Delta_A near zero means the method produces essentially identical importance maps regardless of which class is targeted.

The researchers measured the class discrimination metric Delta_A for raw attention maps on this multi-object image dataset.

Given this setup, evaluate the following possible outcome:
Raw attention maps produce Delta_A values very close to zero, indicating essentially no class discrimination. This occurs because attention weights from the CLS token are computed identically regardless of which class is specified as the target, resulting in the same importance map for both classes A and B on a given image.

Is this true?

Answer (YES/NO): YES